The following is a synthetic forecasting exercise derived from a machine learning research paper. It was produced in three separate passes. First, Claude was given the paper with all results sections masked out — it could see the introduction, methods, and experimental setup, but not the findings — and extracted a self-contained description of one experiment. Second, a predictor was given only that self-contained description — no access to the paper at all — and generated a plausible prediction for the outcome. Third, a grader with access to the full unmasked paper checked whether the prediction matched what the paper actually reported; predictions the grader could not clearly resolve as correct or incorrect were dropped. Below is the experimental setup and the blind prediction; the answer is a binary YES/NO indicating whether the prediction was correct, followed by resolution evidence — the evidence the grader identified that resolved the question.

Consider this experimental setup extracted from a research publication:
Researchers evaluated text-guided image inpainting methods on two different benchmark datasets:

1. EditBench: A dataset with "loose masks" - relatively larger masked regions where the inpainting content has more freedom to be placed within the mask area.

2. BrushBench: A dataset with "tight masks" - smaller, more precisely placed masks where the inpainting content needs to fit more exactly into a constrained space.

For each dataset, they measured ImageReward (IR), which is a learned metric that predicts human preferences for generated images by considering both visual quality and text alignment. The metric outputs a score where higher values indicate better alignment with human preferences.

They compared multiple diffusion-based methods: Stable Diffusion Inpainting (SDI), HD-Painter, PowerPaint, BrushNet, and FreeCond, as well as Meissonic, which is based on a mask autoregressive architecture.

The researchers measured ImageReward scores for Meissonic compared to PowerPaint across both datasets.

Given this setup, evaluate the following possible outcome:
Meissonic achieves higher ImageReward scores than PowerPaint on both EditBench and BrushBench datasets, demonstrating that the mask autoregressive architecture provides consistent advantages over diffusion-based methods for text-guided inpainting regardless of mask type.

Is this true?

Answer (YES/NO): NO